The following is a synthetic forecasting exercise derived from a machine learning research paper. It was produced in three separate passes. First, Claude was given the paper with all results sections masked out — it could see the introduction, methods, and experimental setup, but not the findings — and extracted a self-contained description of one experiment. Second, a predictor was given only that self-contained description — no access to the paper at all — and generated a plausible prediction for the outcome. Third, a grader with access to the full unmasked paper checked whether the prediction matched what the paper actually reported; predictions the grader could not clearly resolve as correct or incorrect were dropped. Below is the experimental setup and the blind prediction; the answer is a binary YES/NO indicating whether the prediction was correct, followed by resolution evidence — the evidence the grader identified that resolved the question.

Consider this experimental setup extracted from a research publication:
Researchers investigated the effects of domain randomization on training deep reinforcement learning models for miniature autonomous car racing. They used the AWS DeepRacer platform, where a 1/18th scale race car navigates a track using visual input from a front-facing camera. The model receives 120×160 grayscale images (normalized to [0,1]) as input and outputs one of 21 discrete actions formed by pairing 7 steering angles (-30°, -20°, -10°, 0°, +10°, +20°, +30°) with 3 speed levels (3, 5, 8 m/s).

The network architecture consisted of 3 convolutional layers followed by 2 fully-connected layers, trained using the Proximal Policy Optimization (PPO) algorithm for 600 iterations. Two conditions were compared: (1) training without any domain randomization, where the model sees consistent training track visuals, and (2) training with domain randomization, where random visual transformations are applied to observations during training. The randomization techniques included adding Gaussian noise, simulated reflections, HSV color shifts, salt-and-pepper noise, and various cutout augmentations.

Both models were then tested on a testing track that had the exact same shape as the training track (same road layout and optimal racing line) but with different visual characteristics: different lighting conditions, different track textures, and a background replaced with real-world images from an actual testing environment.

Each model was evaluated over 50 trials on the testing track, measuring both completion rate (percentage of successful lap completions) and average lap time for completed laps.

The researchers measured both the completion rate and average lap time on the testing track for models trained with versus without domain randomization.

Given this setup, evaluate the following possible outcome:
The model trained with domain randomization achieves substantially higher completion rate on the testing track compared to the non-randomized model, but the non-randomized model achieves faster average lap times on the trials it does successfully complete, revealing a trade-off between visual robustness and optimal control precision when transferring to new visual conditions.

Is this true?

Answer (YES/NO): YES